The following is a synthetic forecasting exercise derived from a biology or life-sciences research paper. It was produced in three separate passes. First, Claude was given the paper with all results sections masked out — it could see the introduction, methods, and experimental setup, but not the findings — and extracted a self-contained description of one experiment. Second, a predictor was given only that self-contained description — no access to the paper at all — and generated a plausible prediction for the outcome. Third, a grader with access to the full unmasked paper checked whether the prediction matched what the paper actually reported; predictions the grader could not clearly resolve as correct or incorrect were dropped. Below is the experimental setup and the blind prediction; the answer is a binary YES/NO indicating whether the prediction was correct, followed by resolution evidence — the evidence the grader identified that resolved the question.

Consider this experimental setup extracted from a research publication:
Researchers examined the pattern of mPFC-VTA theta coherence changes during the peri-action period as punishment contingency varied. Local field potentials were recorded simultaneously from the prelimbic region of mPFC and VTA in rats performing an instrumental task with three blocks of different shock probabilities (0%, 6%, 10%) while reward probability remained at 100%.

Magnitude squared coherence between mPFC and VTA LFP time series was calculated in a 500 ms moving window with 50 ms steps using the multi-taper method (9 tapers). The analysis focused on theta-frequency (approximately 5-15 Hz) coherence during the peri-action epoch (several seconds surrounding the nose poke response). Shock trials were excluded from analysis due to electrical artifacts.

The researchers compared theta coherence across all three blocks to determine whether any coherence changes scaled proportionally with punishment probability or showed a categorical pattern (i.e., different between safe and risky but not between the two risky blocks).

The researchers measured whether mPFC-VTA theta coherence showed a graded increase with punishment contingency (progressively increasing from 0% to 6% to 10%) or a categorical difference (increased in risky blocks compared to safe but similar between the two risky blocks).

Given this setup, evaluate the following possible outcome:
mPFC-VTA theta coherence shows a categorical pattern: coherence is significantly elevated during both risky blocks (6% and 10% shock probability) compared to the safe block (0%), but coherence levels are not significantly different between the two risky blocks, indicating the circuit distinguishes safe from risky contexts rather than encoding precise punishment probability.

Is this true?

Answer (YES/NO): NO